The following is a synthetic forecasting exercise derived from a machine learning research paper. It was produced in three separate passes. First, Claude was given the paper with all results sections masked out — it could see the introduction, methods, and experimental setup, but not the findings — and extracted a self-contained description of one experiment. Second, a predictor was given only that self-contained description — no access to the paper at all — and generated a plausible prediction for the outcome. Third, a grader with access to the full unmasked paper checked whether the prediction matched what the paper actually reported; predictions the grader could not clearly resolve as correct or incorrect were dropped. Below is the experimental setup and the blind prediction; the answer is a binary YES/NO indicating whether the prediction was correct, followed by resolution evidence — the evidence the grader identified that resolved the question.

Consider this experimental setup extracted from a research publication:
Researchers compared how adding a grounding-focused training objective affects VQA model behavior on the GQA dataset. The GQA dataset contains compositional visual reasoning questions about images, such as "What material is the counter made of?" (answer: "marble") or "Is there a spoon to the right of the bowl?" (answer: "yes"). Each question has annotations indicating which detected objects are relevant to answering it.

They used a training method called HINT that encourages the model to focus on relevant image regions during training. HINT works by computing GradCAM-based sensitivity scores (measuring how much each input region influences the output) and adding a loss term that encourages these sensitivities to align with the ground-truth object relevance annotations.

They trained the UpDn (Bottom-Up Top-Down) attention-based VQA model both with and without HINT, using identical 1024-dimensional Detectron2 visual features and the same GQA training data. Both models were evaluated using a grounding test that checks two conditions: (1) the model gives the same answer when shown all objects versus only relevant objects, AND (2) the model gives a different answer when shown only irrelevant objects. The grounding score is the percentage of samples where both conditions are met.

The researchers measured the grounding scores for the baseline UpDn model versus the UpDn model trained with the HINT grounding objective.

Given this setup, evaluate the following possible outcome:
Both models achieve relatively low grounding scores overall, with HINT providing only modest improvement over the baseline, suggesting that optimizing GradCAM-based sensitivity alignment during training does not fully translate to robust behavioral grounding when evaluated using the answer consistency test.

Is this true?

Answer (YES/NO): YES